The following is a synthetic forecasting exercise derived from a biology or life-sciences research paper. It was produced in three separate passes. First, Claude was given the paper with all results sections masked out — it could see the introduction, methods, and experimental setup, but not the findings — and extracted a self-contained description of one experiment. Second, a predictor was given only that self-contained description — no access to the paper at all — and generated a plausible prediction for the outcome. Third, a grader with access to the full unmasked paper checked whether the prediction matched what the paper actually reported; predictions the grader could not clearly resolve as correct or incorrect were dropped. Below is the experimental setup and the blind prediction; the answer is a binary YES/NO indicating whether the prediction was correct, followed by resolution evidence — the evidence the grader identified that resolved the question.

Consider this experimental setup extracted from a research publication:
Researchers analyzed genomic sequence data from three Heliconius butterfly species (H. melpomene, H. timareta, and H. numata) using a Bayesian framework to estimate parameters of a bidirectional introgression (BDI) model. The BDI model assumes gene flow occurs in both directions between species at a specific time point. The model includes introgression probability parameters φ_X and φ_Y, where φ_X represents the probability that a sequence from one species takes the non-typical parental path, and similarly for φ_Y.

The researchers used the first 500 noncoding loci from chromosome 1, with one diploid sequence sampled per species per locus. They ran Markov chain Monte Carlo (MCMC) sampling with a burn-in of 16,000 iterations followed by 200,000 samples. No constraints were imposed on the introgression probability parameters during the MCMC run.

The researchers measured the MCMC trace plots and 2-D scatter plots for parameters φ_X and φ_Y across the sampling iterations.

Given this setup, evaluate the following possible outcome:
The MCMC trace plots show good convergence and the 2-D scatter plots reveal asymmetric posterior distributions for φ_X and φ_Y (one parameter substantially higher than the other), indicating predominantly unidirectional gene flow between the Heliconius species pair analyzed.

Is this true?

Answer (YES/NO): NO